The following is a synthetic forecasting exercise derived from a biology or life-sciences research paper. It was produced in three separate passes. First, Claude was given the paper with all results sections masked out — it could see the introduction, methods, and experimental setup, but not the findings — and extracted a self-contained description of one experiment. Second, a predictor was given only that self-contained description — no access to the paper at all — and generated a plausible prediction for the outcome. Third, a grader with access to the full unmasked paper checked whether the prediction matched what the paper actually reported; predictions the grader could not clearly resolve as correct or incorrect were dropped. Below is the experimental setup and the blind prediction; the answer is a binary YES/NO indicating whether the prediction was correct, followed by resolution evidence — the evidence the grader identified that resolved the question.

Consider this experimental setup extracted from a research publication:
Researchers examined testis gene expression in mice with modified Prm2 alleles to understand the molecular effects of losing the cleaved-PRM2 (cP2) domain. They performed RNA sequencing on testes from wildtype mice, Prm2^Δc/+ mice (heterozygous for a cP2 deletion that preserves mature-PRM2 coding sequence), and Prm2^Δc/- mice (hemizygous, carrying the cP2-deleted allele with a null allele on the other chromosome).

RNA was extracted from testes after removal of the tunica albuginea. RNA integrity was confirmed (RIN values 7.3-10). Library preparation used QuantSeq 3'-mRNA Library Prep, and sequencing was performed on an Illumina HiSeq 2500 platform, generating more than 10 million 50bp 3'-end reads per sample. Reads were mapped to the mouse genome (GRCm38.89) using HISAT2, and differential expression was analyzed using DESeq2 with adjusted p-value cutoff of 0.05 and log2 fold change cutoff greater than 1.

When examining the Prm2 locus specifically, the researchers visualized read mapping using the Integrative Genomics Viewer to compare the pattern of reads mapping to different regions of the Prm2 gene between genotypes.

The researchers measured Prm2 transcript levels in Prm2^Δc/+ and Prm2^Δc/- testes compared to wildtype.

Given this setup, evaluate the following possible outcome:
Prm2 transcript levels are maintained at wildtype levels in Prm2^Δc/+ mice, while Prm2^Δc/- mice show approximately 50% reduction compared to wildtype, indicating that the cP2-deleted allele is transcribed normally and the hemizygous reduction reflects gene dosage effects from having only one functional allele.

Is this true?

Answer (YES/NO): NO